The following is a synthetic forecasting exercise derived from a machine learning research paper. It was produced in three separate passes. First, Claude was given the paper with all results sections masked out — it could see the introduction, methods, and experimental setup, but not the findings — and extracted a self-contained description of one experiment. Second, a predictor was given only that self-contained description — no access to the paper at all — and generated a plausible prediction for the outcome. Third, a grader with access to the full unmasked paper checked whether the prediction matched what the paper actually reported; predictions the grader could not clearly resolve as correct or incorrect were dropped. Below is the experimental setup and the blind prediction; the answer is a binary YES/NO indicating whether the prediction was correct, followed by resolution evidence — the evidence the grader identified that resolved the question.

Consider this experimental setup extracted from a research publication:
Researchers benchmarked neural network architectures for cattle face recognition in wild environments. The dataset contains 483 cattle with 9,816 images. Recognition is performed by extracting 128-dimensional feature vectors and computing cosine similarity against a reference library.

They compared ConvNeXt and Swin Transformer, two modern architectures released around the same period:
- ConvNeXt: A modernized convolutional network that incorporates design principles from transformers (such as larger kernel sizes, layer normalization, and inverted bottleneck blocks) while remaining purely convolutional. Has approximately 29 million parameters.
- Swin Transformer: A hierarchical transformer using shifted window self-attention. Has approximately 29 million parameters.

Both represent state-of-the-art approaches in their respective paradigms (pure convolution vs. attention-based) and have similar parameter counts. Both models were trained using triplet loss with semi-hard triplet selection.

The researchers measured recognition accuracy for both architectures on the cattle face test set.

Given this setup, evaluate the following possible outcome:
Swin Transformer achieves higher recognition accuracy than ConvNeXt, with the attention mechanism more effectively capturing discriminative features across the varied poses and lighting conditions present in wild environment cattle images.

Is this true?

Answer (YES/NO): NO